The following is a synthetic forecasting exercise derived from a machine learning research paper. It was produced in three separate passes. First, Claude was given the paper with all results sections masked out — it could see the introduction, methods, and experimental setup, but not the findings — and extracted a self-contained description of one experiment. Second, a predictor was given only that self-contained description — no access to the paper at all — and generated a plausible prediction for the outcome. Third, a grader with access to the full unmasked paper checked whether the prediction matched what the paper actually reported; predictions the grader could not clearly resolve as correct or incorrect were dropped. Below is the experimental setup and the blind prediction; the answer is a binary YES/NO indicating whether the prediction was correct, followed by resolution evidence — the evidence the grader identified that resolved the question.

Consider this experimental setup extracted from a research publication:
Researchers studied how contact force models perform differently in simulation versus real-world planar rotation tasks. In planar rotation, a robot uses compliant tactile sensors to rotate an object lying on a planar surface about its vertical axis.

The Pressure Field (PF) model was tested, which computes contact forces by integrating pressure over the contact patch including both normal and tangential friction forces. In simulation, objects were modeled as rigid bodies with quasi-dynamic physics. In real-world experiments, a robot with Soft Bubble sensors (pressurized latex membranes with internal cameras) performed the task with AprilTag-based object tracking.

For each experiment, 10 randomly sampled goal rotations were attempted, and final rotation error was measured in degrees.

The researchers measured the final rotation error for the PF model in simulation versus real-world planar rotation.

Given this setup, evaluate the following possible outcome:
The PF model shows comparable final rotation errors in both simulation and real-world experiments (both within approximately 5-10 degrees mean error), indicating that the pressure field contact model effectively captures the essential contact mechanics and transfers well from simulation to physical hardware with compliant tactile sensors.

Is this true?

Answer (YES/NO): NO